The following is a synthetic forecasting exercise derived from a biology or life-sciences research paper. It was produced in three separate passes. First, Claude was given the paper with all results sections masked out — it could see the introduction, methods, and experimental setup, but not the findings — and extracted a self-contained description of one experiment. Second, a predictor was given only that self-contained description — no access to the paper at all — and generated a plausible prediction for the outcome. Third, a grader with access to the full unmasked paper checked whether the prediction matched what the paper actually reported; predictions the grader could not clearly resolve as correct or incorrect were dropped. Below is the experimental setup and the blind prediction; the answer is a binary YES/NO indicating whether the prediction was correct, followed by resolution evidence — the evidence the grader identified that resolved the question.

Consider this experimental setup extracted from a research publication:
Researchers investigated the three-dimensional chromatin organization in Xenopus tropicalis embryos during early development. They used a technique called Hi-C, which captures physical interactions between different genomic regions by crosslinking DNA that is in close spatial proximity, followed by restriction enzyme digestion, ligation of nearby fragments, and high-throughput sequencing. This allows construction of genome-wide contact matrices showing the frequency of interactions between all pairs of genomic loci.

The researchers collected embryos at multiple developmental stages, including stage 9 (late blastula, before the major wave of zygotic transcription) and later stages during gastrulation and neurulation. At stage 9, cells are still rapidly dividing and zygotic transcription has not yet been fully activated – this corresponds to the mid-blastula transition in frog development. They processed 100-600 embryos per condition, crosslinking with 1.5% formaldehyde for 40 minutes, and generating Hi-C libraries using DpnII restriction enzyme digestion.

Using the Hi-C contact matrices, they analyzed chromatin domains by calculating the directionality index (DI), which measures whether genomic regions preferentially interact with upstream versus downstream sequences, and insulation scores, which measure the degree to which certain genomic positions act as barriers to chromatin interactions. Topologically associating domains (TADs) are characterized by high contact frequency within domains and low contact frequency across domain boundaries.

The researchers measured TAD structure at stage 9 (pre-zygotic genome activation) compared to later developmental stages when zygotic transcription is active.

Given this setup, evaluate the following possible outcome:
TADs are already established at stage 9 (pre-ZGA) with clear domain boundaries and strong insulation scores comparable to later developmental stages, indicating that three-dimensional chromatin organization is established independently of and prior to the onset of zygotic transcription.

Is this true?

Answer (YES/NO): NO